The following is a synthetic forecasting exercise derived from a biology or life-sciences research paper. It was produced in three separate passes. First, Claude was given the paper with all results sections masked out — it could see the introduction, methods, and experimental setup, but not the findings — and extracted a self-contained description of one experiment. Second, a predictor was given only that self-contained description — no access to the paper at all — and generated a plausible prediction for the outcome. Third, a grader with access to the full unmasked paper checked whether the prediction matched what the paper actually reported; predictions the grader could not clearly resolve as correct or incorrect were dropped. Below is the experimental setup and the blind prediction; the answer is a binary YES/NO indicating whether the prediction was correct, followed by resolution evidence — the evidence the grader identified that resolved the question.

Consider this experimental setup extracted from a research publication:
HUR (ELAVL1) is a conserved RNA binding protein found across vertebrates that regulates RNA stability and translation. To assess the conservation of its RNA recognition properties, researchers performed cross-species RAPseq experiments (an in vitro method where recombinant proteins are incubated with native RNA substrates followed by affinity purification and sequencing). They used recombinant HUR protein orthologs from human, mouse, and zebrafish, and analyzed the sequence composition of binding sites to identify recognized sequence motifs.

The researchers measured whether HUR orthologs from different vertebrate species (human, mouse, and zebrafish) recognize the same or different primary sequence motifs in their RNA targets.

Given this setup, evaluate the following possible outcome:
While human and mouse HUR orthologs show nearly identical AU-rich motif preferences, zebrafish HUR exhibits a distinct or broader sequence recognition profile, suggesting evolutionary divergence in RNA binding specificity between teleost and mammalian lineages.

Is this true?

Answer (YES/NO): NO